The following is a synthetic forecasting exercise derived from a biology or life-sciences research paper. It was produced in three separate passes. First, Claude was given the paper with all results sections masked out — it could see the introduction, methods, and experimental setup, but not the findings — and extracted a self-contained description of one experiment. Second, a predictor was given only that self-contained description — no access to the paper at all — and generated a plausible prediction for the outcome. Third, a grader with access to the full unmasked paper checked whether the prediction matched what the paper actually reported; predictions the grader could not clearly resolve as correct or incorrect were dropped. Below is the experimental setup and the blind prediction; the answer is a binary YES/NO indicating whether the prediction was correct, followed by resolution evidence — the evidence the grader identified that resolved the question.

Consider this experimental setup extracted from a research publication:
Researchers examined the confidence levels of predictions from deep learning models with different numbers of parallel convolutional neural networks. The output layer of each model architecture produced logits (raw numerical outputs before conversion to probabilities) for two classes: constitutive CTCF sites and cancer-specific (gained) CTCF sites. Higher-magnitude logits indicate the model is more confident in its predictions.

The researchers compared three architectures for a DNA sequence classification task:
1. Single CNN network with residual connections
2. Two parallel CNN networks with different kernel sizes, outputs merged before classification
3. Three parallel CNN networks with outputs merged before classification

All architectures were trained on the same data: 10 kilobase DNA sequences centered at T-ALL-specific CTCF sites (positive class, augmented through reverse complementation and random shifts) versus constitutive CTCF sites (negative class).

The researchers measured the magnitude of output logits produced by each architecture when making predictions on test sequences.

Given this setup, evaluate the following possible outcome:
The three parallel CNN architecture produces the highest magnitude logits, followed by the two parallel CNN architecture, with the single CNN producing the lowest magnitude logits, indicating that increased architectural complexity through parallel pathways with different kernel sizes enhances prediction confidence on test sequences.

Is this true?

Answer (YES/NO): NO